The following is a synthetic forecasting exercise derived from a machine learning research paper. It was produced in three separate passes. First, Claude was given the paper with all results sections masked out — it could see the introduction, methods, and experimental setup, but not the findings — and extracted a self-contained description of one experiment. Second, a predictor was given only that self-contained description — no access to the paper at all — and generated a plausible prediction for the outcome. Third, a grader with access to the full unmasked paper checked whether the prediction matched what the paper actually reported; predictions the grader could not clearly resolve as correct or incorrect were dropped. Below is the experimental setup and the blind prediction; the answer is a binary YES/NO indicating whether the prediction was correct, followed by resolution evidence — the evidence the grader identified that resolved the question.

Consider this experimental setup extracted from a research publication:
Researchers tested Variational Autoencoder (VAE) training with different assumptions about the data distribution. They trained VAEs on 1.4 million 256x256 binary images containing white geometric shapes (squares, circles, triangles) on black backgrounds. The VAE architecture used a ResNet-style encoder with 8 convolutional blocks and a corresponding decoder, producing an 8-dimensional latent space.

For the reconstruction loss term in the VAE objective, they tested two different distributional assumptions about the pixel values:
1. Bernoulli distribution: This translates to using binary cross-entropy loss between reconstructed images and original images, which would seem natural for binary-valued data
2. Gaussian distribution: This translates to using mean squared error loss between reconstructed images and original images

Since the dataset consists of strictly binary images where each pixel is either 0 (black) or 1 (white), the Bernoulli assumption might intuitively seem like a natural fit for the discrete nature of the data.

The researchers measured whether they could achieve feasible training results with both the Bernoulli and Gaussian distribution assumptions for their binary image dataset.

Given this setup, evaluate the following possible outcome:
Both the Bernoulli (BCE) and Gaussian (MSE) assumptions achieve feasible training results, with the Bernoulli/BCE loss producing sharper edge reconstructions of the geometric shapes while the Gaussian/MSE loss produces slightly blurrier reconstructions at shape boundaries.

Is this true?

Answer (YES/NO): NO